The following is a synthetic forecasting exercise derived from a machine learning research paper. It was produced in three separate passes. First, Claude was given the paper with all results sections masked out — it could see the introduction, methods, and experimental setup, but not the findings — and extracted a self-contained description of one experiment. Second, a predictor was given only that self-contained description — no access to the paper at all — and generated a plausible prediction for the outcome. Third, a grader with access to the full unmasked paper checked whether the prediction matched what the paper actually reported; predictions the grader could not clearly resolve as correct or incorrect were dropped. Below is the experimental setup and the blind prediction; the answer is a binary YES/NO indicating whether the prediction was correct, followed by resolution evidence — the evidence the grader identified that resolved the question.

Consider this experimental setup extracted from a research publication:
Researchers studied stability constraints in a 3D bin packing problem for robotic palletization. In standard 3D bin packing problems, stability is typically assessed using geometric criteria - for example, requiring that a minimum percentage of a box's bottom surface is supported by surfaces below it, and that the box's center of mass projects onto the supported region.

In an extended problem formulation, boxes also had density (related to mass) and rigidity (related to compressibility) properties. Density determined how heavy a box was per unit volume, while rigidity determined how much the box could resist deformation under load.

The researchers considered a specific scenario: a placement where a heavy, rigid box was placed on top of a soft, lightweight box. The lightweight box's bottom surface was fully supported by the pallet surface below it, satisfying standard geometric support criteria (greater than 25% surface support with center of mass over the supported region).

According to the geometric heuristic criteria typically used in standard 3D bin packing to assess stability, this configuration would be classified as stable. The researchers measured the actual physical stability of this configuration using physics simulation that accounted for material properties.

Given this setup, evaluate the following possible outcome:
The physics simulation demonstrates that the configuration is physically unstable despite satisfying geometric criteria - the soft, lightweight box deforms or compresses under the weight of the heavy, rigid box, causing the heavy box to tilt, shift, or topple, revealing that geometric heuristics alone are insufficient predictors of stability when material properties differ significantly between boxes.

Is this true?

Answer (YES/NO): YES